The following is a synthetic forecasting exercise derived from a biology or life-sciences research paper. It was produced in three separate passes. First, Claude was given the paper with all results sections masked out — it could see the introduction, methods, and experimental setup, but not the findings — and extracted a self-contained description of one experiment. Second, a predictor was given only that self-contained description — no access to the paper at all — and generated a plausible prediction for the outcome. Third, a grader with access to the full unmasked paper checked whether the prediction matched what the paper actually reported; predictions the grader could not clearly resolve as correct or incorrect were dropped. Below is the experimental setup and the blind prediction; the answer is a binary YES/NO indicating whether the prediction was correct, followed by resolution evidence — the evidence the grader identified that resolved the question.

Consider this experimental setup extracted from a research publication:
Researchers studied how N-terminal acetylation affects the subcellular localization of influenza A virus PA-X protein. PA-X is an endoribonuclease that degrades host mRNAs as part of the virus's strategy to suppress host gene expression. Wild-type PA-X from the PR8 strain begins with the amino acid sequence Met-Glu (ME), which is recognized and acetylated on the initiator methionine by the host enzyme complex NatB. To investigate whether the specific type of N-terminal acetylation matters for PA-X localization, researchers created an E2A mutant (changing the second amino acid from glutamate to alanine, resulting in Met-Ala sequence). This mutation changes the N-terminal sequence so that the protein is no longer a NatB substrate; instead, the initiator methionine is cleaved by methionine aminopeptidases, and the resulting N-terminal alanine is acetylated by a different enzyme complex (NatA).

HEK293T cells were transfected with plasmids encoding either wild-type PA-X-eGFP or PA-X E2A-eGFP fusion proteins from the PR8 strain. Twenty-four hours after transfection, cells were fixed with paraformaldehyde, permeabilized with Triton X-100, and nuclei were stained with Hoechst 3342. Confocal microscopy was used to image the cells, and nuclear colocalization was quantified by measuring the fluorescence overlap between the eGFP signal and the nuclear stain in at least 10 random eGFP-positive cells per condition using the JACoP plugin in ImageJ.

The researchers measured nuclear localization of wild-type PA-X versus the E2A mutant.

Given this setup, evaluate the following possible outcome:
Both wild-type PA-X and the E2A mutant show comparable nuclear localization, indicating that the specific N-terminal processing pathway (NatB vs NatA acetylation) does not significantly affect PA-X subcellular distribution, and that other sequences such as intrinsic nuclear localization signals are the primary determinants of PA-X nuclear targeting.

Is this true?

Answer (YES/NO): NO